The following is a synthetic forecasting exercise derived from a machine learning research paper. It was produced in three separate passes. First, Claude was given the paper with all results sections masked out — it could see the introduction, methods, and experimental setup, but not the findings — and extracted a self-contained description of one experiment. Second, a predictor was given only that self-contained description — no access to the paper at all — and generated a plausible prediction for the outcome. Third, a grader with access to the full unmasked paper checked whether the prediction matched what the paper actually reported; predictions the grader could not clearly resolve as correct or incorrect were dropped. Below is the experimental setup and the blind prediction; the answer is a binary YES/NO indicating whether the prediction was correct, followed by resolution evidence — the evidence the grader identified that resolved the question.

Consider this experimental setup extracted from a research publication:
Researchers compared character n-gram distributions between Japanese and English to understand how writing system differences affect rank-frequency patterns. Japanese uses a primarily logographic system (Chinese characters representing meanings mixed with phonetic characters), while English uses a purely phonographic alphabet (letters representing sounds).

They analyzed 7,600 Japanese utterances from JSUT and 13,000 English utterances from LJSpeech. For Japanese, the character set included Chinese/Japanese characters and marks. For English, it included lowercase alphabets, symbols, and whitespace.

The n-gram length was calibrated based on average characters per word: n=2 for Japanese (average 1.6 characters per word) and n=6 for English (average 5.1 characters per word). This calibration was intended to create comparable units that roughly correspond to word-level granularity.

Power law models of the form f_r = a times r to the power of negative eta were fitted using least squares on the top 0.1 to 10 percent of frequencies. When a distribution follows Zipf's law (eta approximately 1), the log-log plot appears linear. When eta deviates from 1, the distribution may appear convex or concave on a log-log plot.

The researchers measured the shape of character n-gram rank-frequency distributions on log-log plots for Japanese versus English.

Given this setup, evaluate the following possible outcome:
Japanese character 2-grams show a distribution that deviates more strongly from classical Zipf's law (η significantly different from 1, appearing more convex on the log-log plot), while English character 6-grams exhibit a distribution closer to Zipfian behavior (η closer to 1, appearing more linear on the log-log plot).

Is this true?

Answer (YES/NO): NO